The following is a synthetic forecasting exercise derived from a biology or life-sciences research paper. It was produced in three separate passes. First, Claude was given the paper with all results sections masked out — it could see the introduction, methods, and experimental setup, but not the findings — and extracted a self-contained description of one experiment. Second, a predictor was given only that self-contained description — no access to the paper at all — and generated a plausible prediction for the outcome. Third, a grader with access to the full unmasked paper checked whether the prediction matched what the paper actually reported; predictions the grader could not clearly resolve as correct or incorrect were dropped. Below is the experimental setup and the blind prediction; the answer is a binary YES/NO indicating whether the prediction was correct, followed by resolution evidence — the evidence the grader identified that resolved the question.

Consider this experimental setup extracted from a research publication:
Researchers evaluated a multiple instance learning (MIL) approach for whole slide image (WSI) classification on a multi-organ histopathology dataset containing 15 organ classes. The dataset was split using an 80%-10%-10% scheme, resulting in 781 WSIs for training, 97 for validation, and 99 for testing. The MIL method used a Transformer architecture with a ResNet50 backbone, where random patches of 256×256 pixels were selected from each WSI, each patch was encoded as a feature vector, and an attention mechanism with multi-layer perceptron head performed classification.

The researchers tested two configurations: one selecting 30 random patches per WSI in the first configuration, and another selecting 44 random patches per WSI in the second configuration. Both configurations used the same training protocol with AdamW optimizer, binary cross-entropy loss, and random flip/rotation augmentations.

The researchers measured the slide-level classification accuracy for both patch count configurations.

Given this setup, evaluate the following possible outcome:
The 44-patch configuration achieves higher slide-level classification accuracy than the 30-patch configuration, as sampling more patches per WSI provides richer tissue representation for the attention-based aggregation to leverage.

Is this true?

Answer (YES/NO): YES